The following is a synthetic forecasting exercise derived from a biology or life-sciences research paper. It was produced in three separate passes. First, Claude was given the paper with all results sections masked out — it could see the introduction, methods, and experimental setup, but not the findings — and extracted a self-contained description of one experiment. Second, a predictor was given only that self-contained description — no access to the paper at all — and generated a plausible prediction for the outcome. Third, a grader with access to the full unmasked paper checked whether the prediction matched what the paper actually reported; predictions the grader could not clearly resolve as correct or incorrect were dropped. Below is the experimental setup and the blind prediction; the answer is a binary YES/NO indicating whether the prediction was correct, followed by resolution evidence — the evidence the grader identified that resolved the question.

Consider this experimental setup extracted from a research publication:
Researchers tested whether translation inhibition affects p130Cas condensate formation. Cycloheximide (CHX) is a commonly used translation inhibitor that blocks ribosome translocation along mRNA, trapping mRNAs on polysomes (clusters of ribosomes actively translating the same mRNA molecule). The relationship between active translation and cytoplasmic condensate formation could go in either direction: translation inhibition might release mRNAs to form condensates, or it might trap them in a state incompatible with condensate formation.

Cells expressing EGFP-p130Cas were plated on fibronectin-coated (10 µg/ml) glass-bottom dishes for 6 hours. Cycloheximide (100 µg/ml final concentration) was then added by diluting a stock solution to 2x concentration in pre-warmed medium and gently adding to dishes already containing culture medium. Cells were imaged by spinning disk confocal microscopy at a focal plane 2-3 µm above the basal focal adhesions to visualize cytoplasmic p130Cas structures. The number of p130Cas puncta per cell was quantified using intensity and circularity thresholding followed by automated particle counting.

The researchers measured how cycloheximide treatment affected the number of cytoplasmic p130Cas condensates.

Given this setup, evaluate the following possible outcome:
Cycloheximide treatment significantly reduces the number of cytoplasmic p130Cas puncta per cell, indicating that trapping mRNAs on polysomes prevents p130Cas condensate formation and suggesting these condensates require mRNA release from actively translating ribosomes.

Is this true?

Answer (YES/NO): YES